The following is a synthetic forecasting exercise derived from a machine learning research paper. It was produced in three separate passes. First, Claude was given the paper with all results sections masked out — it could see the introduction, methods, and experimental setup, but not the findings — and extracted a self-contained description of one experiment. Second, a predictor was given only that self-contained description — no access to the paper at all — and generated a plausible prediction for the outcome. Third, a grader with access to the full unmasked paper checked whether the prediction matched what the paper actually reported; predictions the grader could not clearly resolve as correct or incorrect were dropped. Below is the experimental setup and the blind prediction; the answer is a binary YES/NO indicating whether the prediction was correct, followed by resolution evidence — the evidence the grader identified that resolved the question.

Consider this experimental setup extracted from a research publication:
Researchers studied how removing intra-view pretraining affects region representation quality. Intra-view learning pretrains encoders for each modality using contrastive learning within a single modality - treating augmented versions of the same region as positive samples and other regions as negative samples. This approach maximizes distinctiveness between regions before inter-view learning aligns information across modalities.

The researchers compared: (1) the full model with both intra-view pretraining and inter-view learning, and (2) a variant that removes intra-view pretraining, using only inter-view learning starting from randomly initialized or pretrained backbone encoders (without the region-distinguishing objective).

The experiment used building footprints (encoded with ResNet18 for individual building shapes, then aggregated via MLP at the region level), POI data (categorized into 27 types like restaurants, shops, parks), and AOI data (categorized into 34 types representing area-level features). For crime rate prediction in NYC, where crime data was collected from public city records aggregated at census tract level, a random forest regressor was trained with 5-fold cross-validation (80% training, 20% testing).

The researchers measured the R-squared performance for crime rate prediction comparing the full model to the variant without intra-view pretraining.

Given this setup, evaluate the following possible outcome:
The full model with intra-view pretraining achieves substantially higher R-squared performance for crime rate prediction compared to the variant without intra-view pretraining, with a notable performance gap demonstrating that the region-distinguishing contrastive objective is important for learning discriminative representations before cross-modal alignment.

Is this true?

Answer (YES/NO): NO